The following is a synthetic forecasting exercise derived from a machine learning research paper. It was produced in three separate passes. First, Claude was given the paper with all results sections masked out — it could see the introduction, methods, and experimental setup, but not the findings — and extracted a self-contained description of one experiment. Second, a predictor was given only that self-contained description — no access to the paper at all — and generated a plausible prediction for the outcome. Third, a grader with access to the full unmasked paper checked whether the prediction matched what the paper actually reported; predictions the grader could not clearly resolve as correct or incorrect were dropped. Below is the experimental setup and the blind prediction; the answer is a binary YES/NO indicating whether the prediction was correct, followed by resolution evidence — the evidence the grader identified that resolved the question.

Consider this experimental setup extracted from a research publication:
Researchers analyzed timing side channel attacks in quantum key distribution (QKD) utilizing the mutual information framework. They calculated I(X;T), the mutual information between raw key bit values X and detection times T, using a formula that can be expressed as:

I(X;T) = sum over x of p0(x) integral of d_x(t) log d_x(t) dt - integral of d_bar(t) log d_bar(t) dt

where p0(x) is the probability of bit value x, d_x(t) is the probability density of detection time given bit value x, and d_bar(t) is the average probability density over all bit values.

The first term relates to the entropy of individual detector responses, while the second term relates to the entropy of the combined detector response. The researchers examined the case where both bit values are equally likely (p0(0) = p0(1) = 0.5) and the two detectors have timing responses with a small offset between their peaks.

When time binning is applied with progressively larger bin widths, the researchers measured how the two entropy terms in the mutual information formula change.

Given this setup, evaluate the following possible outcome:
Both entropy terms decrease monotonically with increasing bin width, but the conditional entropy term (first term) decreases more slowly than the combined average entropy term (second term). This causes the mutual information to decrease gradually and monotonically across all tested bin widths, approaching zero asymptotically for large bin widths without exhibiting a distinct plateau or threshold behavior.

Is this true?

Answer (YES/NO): NO